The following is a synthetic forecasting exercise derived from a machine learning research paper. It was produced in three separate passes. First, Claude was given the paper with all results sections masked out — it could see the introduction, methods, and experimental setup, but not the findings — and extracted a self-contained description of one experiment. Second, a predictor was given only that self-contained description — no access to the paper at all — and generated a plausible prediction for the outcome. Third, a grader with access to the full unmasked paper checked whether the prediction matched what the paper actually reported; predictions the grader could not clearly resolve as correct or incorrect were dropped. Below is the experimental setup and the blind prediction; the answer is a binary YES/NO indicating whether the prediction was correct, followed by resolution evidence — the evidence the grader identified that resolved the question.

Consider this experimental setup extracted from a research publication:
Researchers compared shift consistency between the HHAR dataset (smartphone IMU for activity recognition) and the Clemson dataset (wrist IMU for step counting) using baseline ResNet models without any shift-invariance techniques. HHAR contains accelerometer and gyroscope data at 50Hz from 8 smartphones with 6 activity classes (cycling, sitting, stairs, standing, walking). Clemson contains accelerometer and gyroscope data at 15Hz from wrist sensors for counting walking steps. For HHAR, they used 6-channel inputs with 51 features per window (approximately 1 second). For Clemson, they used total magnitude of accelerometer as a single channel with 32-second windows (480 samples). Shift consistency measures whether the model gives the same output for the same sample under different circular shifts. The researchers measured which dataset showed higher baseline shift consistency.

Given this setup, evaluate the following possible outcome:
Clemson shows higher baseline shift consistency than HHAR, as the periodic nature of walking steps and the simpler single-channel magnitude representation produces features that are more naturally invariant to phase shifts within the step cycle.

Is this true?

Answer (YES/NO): NO